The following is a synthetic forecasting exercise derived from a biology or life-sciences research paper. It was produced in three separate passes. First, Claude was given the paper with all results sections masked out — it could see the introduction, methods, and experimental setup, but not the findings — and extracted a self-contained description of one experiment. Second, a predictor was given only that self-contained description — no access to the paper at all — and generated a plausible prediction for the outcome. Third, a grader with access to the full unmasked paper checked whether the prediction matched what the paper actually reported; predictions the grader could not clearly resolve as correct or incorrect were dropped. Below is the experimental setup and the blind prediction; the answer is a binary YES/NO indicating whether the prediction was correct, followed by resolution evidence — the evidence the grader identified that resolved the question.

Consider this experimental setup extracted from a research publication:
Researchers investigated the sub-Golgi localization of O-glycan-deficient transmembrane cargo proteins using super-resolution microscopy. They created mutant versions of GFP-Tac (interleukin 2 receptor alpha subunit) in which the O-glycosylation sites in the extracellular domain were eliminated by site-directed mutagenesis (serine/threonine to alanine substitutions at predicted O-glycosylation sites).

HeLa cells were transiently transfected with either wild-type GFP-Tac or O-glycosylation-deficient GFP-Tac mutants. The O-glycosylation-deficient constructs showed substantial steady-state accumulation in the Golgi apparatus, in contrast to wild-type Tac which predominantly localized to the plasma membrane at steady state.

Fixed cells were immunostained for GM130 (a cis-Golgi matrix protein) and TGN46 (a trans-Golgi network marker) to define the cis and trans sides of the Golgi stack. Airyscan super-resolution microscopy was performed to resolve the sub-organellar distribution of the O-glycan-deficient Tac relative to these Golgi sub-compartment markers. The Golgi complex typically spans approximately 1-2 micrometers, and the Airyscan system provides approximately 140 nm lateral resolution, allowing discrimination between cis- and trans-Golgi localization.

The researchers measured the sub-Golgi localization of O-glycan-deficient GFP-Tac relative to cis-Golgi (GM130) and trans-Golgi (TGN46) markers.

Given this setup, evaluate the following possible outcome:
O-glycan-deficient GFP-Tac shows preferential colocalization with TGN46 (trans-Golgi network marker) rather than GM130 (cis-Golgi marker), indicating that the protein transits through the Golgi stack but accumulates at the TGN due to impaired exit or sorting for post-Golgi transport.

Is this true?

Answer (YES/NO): NO